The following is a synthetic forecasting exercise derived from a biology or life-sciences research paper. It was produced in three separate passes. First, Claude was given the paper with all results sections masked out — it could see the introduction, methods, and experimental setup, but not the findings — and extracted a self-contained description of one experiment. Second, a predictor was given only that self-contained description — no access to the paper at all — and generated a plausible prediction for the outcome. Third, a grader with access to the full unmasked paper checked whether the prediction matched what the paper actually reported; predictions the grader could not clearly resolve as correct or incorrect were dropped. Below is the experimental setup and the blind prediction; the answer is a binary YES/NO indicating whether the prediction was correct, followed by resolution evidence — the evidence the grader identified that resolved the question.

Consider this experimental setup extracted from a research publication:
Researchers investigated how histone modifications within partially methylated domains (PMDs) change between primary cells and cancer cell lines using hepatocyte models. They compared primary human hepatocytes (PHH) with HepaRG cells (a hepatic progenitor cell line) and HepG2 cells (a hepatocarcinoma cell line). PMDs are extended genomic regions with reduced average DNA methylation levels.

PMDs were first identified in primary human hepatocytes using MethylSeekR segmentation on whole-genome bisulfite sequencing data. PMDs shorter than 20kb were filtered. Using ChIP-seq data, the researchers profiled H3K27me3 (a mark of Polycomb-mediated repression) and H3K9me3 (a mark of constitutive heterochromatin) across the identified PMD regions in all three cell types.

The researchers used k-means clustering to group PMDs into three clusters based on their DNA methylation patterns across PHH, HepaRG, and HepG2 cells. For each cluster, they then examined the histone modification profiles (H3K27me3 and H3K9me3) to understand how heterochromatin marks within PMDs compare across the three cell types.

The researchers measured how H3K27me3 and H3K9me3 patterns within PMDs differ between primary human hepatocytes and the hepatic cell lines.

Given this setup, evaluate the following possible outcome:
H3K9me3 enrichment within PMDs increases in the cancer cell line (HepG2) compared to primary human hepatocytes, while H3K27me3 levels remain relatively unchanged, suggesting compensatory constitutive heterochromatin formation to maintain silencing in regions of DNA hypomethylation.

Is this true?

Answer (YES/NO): NO